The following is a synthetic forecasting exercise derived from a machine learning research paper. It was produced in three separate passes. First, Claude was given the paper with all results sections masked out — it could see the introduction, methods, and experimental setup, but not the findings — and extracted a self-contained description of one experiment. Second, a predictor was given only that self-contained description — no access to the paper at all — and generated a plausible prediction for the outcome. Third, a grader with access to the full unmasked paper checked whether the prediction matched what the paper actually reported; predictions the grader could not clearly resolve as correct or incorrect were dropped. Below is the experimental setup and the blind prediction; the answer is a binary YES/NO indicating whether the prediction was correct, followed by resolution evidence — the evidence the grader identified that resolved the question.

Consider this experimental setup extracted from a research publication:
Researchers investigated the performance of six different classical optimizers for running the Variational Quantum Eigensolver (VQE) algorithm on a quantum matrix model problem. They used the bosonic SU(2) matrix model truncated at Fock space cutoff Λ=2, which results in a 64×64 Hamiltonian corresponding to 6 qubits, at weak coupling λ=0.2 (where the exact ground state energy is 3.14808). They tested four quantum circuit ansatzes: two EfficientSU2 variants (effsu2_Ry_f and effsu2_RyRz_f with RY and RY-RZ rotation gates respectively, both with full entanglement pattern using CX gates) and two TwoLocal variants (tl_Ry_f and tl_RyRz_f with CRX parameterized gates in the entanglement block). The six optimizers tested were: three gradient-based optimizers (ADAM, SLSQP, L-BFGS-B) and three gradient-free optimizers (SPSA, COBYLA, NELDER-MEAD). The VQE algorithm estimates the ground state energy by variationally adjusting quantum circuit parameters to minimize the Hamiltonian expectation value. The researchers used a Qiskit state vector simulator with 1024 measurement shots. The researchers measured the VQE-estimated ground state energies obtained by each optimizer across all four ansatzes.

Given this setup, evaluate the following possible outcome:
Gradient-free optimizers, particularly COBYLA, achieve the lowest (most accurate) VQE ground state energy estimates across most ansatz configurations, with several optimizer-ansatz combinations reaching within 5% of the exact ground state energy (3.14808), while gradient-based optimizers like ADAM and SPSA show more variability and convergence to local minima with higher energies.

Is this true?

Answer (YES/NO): NO